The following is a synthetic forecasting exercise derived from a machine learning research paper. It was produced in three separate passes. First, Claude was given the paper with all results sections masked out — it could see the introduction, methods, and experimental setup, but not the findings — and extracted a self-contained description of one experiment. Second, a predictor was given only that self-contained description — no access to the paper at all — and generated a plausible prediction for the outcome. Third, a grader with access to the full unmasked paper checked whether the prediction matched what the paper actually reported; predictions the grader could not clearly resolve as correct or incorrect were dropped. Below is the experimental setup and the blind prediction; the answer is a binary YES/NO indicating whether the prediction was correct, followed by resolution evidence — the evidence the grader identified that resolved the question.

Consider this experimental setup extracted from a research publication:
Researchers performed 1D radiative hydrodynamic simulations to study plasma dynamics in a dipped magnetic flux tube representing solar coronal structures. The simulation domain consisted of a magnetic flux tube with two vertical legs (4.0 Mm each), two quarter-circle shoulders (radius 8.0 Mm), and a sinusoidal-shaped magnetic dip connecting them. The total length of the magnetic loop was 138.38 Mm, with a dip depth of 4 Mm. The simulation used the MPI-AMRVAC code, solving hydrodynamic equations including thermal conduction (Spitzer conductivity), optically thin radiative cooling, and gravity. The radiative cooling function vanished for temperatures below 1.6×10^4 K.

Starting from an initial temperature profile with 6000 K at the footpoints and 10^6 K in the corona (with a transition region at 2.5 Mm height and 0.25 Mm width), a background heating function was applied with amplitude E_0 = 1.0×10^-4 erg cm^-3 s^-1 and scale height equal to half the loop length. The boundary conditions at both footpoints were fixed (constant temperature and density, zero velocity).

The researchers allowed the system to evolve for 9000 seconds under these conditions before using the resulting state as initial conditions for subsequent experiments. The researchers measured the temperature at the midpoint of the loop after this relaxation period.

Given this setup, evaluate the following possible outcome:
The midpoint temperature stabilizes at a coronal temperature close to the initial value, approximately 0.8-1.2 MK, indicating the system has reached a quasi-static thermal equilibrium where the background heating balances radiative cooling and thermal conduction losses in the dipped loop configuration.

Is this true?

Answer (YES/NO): YES